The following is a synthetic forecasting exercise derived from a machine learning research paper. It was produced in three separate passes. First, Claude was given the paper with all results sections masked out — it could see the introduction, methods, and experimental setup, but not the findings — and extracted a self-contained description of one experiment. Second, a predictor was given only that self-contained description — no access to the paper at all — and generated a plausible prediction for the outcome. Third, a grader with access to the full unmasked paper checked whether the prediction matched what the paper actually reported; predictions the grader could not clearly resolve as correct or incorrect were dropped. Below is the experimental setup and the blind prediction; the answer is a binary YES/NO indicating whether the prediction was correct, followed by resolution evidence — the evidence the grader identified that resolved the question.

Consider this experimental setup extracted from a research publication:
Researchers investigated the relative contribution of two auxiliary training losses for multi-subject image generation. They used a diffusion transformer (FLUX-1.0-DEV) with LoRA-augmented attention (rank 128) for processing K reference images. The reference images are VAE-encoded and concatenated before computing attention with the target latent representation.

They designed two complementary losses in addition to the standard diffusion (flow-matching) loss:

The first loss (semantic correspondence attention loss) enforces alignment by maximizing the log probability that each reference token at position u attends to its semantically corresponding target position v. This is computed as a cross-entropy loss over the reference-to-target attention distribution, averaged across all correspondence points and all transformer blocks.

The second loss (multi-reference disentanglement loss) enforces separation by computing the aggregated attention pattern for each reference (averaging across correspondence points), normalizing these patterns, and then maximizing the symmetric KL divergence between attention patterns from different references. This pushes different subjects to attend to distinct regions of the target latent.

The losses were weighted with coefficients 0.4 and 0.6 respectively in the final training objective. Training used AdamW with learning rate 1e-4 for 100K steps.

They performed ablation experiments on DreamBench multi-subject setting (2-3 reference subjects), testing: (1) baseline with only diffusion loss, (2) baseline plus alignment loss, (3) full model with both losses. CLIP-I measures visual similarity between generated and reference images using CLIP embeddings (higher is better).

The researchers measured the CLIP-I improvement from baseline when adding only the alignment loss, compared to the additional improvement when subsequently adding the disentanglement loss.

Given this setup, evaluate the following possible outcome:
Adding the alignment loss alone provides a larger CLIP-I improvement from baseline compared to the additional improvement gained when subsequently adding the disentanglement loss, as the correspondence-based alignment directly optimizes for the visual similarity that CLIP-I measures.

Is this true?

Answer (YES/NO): YES